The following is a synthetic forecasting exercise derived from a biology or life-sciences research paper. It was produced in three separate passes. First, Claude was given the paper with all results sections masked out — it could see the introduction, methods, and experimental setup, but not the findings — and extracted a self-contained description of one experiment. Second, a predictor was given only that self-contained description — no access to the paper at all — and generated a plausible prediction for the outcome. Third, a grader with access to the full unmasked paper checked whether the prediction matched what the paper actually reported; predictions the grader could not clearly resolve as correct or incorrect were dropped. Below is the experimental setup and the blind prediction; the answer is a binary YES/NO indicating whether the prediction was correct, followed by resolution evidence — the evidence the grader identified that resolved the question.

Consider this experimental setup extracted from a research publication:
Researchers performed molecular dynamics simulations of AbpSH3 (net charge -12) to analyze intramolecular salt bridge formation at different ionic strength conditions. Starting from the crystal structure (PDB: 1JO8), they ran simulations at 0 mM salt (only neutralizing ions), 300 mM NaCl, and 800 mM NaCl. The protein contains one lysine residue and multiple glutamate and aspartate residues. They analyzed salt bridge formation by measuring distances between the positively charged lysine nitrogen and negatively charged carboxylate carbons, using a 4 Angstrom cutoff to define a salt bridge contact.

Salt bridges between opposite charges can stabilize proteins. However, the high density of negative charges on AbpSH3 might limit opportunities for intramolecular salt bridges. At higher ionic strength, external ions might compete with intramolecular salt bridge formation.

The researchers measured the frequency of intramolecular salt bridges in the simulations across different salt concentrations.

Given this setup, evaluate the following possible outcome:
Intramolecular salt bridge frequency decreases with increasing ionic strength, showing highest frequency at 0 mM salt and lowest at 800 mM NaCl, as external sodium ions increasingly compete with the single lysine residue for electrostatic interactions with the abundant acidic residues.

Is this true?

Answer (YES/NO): YES